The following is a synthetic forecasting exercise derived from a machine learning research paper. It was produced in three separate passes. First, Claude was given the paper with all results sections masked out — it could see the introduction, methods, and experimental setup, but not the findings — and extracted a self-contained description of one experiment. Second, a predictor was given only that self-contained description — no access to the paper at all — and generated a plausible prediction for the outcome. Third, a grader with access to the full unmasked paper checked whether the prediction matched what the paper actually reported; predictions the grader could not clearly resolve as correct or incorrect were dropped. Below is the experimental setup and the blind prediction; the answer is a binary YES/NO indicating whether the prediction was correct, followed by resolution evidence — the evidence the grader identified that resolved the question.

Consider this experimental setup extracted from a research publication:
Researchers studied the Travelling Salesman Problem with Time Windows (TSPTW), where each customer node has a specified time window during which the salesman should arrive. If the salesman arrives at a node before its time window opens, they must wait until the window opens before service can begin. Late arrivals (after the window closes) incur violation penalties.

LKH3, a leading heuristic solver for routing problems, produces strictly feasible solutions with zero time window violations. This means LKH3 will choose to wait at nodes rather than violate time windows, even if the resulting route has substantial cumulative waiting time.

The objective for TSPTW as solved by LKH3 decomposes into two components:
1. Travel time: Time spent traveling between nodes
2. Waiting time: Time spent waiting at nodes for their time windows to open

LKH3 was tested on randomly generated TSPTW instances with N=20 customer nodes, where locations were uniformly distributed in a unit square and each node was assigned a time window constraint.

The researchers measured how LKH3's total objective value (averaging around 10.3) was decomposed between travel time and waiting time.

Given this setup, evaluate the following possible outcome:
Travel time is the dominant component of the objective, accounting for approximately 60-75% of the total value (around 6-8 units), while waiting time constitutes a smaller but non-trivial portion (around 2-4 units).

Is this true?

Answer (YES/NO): YES